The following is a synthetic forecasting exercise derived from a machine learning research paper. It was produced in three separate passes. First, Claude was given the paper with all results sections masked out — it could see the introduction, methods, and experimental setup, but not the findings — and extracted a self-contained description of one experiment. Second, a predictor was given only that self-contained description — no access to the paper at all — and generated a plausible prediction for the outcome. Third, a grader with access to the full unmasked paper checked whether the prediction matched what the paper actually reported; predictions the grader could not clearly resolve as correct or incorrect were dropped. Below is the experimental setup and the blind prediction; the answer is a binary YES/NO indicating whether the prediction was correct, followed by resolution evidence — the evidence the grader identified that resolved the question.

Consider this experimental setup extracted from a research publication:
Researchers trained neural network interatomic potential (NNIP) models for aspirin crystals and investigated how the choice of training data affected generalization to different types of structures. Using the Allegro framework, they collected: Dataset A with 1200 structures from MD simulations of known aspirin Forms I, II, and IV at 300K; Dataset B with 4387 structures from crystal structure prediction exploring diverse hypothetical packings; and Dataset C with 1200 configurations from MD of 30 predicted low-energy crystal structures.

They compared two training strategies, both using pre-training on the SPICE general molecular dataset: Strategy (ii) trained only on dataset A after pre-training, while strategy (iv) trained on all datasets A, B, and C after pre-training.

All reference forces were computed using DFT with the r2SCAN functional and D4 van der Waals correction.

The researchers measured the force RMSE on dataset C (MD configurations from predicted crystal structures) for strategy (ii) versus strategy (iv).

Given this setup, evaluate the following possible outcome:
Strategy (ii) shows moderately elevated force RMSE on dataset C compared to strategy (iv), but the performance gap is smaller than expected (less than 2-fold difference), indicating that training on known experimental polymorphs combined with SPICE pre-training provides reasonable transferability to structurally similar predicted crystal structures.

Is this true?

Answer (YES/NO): NO